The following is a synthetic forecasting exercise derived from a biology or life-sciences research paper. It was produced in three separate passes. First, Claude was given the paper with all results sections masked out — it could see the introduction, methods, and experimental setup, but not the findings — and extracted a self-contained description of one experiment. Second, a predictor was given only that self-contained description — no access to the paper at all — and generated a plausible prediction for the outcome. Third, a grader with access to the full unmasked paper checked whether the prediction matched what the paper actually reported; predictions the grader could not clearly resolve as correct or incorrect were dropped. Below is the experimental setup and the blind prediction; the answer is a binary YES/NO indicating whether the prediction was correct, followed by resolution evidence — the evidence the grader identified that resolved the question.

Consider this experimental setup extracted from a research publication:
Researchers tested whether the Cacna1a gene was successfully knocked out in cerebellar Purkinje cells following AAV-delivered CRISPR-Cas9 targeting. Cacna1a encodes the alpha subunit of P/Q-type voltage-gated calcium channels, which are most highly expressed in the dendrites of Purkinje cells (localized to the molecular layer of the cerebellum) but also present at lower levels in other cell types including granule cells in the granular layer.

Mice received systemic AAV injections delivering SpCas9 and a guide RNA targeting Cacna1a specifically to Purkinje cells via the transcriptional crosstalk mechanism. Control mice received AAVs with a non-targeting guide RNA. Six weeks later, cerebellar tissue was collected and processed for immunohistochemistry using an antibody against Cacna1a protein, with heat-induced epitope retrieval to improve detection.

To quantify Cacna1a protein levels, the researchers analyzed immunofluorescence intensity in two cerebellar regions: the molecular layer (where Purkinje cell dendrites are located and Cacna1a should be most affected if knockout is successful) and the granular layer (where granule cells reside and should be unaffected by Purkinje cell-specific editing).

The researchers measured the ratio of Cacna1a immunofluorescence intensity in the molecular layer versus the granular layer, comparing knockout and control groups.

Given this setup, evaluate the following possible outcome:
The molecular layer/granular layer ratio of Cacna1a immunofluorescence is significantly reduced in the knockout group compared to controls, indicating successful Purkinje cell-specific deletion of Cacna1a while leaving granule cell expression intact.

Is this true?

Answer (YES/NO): YES